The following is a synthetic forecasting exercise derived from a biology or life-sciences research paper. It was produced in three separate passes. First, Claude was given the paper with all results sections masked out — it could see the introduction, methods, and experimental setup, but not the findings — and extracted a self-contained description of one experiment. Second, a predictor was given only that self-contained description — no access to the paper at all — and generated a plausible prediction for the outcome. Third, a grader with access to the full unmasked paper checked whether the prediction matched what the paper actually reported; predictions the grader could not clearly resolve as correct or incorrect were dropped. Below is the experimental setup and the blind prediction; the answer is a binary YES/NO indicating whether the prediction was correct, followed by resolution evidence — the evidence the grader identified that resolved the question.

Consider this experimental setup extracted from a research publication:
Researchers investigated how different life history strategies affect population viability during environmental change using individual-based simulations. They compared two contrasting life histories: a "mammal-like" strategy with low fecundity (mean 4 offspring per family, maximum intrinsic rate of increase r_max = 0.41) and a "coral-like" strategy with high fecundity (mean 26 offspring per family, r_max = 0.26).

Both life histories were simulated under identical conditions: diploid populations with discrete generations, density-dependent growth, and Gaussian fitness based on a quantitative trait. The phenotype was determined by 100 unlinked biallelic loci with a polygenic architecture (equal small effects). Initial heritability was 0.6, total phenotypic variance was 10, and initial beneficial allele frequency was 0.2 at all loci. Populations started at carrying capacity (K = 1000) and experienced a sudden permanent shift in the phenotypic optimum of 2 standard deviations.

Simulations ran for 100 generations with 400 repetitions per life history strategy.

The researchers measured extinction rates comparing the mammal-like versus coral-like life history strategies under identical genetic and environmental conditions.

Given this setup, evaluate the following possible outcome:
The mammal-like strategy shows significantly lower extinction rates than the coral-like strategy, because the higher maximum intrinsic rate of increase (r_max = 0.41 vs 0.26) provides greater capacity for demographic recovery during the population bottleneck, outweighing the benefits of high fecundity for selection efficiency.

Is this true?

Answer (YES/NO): NO